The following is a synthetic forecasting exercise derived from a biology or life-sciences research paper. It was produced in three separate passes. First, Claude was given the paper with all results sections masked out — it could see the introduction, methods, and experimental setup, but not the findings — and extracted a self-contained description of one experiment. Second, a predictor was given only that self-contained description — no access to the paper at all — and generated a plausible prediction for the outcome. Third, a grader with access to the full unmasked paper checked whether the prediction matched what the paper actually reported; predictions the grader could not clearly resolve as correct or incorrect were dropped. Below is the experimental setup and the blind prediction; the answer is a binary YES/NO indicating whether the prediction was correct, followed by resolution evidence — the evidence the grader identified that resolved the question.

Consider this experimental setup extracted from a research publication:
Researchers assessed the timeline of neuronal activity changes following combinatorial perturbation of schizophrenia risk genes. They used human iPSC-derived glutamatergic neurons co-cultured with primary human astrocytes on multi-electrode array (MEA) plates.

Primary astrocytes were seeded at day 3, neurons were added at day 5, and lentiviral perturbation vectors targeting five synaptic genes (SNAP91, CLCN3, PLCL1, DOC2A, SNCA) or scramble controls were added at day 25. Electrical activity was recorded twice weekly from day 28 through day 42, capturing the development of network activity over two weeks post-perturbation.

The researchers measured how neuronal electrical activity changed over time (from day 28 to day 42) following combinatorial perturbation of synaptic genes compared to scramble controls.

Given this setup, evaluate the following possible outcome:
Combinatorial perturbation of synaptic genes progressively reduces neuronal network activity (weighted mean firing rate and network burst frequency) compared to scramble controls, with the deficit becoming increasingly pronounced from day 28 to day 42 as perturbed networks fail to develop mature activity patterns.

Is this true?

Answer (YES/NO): NO